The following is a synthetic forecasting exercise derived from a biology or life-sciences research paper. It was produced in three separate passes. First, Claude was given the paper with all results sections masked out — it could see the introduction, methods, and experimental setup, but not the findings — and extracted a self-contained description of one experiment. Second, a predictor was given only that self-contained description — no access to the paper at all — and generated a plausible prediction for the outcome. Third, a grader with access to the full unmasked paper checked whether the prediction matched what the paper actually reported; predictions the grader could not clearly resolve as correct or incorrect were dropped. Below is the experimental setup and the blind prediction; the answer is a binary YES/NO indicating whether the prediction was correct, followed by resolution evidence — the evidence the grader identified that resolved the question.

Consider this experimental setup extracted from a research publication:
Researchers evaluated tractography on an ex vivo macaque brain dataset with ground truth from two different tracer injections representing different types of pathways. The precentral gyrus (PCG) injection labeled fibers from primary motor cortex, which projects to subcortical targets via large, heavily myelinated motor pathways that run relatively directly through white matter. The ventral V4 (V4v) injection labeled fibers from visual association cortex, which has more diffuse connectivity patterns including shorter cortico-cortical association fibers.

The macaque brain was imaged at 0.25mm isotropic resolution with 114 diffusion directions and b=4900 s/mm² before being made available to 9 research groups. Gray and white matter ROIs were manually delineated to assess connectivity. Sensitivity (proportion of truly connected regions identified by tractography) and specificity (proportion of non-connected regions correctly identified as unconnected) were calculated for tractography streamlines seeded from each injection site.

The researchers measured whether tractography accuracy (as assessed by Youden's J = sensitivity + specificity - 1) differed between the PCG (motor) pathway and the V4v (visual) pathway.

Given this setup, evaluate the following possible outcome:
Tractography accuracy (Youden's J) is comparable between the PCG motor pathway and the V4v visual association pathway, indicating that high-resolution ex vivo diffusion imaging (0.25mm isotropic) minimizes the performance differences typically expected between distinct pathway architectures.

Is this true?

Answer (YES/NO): NO